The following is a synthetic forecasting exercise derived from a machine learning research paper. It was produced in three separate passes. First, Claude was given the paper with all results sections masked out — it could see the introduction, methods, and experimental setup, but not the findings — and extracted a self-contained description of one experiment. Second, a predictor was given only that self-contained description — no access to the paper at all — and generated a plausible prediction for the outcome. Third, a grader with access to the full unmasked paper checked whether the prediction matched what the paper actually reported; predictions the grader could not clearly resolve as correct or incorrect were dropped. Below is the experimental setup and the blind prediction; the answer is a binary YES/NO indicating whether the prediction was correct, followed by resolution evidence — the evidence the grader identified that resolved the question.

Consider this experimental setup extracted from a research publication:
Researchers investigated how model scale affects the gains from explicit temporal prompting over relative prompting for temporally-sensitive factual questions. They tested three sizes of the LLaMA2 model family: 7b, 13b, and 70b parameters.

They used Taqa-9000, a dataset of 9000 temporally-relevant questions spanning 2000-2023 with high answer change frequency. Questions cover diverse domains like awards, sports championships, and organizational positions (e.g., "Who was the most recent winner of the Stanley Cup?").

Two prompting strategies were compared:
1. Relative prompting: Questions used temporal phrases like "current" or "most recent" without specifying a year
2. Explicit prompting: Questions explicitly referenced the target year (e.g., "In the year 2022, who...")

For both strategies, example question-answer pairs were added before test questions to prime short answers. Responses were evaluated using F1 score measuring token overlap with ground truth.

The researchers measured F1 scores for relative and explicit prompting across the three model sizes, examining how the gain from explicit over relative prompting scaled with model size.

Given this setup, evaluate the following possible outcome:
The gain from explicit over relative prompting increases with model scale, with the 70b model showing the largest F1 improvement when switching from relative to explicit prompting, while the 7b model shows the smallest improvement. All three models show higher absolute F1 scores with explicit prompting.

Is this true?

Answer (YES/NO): YES